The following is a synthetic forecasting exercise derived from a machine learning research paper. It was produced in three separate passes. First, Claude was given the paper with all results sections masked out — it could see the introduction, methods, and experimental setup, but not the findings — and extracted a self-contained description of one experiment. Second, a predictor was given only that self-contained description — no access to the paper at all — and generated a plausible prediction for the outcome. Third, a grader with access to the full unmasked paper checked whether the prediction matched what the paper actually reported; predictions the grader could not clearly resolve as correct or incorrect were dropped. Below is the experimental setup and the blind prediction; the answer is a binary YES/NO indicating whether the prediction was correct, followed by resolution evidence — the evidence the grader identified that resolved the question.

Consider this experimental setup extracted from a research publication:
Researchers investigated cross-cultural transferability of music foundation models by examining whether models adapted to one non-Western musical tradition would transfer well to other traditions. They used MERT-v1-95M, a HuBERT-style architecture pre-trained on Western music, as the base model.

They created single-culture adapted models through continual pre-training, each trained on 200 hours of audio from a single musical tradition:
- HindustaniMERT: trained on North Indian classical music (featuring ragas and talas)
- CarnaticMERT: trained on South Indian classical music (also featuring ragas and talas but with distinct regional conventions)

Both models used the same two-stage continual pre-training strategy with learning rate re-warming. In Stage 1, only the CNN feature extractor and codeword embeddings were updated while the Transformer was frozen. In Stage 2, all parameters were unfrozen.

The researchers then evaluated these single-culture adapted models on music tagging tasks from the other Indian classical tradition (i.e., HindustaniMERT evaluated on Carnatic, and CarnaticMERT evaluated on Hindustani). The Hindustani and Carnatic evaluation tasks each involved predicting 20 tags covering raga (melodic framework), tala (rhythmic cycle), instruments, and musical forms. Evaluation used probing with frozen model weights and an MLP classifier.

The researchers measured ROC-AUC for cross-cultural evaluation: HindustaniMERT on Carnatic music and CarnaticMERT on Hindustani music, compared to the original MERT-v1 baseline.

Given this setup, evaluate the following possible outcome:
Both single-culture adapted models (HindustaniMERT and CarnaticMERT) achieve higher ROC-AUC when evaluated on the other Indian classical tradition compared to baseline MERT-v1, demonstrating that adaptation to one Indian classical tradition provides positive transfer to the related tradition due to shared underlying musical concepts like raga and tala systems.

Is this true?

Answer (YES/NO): YES